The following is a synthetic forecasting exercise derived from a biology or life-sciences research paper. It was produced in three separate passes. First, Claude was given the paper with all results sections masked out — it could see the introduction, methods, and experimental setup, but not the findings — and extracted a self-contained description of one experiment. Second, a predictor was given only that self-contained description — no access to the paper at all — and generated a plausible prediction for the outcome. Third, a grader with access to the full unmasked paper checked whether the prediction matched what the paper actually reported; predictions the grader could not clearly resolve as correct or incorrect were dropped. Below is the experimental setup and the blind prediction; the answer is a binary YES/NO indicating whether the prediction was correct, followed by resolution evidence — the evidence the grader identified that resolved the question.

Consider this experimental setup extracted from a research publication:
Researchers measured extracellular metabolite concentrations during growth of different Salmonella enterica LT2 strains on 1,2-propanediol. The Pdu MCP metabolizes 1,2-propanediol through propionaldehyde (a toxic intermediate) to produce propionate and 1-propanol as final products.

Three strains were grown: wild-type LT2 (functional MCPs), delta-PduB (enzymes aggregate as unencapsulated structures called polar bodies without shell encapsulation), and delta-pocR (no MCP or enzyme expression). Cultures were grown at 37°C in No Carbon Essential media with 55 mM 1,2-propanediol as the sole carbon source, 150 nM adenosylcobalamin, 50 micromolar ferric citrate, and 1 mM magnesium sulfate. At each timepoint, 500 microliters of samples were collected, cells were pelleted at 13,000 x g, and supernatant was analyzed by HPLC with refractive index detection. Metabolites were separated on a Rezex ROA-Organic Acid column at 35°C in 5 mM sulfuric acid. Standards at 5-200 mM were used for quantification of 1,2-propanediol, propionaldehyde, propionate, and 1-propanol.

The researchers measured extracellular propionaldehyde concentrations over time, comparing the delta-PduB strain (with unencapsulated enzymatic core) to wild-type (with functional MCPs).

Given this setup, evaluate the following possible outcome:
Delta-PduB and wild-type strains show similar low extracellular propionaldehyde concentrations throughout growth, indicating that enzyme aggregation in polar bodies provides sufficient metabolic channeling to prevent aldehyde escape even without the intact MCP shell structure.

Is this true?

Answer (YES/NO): NO